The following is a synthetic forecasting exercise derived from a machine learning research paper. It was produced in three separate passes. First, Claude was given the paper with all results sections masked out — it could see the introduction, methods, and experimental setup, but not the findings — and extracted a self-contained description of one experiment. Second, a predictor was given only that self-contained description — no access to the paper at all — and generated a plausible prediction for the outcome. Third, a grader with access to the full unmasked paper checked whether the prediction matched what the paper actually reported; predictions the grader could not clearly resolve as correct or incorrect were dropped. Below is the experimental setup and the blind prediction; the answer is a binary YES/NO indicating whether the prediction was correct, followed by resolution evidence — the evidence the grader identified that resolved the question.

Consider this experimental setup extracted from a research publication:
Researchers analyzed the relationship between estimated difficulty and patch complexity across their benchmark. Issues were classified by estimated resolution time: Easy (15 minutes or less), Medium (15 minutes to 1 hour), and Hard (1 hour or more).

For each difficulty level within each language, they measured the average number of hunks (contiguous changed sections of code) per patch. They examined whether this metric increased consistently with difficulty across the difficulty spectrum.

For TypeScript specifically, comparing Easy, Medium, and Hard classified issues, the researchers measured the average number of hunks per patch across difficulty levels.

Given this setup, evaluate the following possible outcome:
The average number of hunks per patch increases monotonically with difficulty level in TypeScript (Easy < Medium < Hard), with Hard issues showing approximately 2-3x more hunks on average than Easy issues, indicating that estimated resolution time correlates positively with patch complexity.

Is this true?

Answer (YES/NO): NO